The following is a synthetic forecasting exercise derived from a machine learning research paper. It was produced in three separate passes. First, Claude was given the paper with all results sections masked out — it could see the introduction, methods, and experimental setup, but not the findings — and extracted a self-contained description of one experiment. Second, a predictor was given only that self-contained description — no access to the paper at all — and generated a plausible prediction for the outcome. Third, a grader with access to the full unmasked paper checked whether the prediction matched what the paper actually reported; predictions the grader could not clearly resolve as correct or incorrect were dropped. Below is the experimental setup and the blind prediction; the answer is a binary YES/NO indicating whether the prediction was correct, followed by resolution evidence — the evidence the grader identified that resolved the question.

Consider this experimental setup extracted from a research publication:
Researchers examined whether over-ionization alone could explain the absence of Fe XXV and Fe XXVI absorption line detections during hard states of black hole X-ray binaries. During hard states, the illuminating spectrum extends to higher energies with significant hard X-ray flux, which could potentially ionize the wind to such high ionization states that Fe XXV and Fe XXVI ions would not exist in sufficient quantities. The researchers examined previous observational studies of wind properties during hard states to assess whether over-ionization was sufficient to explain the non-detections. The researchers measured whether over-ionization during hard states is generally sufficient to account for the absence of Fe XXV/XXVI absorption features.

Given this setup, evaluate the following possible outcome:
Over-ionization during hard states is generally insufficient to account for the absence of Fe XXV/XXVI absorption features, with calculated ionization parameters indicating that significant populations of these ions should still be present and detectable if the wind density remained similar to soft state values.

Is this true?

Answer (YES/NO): YES